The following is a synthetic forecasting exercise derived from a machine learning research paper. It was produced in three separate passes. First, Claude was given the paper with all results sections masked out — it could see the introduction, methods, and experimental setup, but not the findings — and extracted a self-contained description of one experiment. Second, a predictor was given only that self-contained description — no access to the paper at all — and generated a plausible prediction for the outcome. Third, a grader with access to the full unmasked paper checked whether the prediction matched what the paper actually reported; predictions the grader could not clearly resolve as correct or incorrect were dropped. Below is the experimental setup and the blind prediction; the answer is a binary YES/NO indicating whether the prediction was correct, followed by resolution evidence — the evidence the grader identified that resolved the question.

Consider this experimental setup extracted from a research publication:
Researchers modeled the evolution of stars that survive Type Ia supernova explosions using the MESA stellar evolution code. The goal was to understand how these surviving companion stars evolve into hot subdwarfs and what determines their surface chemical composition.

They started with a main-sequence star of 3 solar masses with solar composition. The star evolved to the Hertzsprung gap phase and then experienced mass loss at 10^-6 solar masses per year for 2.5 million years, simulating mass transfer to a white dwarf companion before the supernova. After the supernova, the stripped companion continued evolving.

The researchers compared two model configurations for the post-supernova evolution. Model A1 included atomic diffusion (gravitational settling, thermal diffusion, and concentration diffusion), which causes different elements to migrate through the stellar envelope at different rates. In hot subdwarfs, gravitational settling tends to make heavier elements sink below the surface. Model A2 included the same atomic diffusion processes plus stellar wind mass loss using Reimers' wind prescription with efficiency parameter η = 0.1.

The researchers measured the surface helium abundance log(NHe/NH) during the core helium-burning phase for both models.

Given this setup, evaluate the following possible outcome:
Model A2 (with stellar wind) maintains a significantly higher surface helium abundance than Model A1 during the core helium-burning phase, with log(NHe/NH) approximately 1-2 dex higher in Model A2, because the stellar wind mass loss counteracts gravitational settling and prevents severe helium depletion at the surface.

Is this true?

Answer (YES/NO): NO